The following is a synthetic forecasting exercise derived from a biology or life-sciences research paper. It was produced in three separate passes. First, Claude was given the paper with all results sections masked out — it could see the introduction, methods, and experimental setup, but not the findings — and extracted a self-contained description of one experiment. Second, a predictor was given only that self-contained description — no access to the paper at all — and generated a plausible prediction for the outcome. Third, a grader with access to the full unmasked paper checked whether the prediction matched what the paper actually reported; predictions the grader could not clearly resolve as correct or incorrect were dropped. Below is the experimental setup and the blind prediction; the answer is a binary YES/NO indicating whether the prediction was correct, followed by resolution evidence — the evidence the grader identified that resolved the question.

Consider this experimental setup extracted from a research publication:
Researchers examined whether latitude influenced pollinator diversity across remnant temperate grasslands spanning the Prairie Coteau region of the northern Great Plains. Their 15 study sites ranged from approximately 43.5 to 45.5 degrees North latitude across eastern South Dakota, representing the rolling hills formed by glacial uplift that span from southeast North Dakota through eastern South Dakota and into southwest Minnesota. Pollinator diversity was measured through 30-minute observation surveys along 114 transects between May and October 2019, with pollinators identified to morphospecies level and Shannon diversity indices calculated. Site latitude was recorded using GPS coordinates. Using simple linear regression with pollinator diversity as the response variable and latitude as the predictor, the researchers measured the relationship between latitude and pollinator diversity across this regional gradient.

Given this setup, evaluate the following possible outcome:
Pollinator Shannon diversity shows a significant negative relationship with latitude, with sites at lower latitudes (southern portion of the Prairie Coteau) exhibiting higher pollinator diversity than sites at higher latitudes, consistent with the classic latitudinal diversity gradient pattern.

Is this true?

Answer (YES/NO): NO